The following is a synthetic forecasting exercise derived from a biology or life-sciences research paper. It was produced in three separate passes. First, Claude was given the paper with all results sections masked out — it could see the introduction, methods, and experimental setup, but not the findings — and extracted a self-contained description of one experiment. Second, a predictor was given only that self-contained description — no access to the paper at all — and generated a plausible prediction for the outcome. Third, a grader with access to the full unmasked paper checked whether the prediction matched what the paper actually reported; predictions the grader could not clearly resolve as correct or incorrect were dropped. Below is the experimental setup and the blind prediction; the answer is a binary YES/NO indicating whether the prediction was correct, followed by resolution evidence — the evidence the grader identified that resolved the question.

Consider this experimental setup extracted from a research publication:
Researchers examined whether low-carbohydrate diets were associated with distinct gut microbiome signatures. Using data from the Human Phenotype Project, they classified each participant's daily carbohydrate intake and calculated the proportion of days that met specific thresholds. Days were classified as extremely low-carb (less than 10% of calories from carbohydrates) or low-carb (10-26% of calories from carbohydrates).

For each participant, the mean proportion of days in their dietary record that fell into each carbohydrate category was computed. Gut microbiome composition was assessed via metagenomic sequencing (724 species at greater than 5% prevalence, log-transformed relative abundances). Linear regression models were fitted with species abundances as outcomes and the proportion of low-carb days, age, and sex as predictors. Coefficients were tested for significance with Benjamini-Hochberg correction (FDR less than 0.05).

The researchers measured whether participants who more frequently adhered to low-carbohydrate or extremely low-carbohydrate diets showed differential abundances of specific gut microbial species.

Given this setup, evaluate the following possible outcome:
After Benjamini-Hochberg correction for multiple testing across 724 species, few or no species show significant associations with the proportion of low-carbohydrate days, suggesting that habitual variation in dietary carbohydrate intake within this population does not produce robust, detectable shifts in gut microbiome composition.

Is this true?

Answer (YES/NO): NO